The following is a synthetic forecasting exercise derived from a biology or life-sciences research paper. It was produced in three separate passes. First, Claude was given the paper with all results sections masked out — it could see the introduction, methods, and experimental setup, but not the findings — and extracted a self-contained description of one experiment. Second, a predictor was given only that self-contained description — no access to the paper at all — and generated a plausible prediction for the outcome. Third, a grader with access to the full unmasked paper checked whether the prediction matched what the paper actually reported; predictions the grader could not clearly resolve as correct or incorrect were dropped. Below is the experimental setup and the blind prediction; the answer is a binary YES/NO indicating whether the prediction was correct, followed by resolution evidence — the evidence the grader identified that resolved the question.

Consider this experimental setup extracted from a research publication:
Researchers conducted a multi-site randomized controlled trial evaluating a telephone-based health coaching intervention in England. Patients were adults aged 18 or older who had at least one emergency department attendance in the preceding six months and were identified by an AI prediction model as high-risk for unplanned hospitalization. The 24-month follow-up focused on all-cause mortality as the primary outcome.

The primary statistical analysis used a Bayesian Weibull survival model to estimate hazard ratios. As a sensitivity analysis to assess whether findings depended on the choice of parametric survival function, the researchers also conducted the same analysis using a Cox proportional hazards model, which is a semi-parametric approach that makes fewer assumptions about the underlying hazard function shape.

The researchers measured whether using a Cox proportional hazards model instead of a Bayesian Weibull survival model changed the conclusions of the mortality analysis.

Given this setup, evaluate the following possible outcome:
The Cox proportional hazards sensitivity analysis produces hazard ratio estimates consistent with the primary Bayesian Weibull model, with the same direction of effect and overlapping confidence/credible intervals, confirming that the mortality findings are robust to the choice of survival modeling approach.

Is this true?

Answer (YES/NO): YES